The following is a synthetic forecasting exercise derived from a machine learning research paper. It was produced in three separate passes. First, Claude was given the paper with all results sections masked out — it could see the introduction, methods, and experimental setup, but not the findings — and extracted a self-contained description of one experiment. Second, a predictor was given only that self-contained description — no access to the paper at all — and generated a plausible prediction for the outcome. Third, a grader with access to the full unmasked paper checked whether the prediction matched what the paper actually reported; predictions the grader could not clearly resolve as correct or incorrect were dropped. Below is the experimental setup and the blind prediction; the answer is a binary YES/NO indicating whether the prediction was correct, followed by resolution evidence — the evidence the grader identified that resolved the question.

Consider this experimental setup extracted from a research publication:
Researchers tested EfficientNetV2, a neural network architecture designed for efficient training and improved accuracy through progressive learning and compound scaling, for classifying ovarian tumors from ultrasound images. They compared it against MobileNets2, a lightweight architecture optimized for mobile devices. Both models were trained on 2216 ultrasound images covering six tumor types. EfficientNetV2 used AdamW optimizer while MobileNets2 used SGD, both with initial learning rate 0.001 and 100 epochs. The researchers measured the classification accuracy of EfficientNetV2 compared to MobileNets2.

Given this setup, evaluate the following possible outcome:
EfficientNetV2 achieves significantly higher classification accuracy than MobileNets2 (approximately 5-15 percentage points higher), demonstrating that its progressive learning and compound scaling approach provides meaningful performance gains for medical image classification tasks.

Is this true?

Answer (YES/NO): NO